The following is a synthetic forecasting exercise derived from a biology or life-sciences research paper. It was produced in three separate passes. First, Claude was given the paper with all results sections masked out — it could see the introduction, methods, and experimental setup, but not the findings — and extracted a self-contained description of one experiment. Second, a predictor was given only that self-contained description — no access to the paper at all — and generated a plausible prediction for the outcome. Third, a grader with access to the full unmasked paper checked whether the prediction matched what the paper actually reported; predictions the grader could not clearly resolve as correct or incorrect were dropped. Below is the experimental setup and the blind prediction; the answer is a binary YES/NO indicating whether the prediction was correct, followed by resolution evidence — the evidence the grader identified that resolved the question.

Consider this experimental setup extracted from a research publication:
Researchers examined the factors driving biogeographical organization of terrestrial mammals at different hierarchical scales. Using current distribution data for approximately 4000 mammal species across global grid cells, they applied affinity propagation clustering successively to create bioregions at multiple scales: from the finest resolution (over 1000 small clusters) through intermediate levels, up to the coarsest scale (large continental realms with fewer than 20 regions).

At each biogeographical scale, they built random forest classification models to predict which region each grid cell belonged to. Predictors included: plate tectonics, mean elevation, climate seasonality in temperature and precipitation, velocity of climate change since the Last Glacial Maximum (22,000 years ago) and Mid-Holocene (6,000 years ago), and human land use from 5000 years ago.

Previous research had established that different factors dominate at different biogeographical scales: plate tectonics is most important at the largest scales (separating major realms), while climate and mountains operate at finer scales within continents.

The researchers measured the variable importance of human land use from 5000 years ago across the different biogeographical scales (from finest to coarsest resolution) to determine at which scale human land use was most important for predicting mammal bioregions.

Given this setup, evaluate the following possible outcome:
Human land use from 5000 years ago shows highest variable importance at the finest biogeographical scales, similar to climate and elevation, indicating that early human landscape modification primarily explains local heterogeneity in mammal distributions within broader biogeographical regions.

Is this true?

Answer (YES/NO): NO